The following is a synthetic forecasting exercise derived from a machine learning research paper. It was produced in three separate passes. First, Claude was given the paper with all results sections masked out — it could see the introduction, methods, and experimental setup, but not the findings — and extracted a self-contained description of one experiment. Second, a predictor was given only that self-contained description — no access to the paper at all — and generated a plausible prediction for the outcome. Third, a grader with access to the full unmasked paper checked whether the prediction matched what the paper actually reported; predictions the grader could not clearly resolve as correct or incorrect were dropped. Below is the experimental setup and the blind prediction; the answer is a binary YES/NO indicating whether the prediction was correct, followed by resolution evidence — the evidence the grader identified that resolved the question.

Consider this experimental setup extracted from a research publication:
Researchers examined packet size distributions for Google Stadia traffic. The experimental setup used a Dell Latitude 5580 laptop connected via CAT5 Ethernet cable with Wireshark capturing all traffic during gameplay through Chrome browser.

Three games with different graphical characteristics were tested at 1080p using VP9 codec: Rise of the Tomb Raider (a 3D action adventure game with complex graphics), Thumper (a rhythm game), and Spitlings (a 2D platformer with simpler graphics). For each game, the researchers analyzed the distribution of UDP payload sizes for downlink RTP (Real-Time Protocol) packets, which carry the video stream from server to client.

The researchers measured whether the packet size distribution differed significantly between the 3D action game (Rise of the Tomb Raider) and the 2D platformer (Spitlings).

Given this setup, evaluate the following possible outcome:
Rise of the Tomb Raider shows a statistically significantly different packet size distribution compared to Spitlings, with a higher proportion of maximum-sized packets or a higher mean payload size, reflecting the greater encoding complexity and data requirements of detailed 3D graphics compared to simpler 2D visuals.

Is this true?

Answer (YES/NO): YES